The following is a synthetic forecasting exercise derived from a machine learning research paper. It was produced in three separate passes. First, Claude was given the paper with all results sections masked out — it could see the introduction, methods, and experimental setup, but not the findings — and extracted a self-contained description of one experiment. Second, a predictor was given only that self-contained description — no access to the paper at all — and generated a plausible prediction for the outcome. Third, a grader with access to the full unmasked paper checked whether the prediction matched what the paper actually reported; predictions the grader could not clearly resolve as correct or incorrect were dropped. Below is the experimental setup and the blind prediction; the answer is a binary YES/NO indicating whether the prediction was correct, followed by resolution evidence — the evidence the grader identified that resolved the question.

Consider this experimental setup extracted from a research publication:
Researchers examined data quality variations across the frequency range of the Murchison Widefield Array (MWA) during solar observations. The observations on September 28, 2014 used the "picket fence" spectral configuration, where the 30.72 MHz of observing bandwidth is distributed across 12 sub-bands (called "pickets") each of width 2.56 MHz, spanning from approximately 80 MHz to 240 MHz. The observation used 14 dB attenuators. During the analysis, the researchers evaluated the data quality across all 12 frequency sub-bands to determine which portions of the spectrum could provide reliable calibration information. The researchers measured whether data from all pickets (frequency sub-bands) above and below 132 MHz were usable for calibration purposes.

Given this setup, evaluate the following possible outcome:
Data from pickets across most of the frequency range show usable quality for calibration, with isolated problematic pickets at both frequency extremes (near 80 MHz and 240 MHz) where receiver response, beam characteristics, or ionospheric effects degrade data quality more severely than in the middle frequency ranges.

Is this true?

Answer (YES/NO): NO